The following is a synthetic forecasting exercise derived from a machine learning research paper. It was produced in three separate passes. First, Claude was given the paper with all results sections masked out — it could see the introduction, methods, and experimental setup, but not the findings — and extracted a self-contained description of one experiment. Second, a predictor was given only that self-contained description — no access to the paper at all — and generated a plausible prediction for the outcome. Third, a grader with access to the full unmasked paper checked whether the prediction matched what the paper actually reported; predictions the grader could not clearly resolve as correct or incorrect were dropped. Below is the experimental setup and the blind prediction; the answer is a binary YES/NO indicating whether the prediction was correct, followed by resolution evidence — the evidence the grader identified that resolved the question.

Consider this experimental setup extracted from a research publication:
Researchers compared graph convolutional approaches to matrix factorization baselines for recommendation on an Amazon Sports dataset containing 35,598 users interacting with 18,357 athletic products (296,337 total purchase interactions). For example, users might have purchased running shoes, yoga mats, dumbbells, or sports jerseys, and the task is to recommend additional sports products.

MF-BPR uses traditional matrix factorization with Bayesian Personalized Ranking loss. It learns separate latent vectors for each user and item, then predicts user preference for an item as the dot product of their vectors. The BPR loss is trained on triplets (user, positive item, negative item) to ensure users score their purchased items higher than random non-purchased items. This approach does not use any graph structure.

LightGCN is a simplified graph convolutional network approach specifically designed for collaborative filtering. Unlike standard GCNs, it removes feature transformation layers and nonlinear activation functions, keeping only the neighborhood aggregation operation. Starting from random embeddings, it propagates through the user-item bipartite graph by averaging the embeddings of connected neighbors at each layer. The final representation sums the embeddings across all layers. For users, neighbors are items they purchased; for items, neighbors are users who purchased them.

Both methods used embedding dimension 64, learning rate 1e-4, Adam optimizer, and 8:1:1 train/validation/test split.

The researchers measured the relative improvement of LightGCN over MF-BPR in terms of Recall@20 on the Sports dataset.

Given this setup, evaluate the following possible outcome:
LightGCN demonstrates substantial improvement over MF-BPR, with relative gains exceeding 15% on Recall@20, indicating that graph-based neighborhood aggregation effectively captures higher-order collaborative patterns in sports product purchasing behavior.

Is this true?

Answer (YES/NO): YES